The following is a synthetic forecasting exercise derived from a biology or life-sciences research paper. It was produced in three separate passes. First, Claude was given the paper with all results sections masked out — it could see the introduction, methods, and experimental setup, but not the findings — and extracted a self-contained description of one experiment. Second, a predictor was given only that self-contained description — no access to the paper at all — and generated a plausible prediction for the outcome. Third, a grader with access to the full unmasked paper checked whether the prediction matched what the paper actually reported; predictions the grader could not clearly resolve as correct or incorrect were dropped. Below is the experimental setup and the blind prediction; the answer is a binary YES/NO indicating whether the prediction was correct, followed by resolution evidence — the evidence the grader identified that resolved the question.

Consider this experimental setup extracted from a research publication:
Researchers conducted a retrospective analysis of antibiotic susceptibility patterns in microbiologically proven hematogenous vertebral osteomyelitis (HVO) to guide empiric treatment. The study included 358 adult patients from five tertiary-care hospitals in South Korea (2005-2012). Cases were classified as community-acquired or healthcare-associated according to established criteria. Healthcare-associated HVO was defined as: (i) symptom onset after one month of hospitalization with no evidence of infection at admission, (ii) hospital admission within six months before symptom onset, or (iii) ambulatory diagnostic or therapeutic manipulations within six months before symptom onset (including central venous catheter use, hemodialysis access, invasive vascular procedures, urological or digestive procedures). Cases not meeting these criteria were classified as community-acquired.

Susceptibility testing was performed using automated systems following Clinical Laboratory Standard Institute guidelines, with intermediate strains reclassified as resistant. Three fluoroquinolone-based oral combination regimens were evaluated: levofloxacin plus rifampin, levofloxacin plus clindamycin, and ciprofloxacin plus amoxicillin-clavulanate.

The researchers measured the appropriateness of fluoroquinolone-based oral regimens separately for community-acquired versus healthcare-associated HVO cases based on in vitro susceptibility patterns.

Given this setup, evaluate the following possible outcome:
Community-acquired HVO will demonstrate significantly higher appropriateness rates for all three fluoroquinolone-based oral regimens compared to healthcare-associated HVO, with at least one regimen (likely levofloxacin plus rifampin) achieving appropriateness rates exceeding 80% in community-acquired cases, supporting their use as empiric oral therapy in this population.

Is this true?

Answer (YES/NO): YES